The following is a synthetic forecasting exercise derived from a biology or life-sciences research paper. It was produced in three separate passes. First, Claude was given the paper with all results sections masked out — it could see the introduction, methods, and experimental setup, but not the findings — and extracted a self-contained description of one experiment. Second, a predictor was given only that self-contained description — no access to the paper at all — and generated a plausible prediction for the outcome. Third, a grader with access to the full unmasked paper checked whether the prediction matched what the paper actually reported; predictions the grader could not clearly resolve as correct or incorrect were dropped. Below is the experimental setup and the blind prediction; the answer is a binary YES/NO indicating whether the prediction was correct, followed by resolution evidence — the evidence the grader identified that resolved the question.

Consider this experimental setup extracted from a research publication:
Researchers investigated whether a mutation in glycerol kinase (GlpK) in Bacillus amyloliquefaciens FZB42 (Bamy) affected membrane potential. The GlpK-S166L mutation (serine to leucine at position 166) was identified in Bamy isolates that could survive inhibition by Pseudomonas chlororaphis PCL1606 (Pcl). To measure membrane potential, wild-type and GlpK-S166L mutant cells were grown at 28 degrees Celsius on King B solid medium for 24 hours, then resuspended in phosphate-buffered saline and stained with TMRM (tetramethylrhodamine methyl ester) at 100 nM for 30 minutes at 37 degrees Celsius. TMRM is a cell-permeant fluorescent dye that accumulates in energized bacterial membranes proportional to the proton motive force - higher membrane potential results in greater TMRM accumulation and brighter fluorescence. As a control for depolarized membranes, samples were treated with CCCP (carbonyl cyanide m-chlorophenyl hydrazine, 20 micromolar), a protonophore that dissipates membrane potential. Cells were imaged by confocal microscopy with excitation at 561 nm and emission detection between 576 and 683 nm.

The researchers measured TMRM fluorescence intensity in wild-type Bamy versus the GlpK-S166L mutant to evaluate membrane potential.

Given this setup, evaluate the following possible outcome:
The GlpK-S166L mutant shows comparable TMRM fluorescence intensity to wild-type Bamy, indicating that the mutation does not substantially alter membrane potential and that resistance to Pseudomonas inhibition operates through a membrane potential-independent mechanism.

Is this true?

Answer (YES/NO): NO